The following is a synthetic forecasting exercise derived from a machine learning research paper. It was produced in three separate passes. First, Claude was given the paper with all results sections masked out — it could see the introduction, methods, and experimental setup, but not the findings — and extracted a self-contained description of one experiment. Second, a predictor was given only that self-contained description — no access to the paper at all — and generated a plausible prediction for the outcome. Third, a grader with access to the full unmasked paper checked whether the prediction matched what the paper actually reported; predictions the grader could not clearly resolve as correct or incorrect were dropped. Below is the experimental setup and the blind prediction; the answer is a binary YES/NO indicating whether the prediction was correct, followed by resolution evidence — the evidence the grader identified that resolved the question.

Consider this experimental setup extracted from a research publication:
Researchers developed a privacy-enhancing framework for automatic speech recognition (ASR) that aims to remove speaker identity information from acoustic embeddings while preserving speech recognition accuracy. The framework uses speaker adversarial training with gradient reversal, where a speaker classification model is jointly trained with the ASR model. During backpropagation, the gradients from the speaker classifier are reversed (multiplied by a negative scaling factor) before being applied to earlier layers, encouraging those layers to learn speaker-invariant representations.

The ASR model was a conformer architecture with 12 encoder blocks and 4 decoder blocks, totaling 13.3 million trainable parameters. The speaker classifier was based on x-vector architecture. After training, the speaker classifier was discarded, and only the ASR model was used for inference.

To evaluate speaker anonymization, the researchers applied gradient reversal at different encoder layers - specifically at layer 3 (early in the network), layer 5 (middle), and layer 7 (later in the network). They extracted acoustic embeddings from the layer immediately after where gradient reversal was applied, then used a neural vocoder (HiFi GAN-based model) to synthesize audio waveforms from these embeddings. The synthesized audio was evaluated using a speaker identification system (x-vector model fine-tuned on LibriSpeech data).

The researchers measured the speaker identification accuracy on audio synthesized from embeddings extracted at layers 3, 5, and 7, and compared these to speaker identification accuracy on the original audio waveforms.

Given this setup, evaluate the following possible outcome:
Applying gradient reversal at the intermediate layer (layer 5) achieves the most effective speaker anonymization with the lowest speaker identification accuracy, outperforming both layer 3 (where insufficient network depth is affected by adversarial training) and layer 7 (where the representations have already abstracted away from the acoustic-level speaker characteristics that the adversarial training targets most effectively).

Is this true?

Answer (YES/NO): NO